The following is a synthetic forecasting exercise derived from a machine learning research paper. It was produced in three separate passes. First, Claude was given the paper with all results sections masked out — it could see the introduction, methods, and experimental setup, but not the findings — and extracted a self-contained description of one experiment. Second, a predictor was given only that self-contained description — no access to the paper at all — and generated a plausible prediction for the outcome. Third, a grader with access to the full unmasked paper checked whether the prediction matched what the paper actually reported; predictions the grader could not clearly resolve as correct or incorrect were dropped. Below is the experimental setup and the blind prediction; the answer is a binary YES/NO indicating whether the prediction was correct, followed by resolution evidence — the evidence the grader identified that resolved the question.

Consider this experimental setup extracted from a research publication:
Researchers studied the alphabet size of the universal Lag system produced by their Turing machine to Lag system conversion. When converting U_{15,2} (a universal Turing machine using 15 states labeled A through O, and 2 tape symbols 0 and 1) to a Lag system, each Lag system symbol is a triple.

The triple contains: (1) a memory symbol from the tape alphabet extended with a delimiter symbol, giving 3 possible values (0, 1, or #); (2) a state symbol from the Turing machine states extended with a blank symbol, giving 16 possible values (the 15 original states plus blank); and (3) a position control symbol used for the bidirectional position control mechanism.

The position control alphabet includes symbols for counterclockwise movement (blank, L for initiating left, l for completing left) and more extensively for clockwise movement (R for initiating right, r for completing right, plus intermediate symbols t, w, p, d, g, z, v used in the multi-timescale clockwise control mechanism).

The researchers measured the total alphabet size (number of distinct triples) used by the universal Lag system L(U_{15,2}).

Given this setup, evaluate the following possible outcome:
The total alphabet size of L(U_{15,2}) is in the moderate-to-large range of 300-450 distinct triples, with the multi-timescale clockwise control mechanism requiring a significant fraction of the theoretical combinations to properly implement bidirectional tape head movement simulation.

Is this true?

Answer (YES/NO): NO